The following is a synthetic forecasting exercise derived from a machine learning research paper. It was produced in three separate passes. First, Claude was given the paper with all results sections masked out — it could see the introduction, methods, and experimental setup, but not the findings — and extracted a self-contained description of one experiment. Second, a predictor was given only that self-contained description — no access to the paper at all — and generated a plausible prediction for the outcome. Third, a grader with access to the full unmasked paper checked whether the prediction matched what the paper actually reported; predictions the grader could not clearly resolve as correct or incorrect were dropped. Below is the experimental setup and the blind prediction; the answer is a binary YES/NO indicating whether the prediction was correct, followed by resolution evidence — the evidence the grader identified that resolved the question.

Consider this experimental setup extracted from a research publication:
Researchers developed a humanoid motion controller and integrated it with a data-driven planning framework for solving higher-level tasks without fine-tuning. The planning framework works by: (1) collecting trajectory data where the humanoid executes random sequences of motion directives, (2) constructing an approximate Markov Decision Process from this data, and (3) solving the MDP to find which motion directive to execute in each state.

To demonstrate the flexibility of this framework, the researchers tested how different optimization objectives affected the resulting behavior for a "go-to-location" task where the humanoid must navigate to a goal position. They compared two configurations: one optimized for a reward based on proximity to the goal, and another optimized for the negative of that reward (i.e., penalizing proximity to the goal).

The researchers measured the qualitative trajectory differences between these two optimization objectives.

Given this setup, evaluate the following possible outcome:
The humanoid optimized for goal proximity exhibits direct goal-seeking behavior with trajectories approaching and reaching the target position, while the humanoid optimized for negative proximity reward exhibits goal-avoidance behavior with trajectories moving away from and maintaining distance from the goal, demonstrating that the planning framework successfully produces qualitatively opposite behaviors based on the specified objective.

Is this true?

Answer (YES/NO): YES